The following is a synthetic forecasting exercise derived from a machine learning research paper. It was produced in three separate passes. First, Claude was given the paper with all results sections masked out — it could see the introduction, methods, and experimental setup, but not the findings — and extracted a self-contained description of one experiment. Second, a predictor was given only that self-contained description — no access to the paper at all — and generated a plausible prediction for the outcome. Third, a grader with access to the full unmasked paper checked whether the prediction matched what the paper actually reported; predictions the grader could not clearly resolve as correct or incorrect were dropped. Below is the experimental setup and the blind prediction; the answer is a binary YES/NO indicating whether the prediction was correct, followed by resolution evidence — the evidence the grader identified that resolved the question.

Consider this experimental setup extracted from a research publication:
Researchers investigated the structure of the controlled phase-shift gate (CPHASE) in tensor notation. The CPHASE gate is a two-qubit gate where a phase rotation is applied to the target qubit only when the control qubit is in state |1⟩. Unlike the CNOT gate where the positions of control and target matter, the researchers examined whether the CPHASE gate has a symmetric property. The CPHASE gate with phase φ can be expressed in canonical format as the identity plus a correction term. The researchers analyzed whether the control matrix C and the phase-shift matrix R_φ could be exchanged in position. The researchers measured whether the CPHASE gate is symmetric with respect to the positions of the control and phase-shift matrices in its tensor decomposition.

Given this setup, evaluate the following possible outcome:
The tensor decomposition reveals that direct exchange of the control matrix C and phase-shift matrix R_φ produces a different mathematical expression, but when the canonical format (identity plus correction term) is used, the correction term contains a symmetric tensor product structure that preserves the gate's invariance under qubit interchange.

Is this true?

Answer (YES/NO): NO